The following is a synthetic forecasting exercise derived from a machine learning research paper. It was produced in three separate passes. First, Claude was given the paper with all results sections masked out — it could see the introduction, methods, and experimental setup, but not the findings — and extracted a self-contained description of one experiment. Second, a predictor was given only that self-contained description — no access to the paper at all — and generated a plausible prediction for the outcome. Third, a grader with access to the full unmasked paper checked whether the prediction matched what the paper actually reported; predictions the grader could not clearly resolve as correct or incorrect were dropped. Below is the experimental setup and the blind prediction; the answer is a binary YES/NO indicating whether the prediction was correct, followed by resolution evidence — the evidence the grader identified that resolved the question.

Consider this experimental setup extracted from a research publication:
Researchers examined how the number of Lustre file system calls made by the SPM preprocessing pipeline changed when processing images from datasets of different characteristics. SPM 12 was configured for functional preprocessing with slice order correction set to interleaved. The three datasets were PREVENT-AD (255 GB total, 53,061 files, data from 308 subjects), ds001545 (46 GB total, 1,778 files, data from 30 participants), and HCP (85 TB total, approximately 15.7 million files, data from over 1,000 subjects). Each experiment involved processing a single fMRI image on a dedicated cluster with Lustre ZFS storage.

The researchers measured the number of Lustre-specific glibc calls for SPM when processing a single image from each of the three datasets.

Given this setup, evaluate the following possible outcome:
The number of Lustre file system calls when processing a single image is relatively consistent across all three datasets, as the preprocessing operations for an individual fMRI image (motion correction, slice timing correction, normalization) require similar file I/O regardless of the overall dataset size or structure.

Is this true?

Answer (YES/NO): NO